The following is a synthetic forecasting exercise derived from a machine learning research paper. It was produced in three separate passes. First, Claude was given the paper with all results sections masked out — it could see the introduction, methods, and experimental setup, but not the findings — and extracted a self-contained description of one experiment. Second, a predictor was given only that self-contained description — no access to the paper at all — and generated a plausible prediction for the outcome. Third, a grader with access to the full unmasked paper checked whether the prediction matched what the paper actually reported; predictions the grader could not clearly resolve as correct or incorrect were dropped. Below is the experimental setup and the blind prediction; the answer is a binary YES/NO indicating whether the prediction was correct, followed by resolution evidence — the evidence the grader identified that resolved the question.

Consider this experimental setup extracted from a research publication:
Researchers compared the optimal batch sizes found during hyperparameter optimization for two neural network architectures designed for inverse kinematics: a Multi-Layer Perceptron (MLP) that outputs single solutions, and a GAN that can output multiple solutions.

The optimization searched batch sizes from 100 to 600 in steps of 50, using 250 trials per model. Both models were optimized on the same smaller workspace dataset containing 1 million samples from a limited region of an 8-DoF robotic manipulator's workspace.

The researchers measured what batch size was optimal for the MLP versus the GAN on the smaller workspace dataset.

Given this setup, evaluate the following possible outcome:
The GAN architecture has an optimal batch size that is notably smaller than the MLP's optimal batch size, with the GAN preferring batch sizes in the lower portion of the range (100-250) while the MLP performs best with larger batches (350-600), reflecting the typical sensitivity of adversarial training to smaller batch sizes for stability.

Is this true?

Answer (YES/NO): NO